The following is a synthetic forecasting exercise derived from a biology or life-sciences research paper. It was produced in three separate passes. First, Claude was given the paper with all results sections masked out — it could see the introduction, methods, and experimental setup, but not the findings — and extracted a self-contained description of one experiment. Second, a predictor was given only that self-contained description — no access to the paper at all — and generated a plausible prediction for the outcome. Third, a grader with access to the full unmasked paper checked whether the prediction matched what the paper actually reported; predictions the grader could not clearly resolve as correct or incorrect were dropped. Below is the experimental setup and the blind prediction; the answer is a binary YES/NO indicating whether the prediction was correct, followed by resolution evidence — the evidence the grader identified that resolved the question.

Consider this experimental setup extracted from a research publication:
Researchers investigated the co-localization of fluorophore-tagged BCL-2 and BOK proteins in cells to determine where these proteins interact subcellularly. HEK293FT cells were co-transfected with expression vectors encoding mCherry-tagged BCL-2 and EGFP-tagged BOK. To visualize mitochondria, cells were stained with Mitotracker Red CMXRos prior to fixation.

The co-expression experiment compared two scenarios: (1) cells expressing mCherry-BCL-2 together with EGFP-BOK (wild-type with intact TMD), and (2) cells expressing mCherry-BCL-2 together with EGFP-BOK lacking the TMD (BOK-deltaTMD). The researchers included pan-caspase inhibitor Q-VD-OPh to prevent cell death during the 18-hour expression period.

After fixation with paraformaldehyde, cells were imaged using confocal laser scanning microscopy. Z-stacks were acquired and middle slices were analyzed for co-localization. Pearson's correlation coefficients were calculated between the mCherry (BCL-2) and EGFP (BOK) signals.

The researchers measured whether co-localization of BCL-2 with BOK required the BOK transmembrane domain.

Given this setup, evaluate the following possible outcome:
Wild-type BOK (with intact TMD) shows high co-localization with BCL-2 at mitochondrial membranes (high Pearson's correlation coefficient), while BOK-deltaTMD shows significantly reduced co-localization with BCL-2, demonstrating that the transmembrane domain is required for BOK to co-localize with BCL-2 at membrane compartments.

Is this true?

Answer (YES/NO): NO